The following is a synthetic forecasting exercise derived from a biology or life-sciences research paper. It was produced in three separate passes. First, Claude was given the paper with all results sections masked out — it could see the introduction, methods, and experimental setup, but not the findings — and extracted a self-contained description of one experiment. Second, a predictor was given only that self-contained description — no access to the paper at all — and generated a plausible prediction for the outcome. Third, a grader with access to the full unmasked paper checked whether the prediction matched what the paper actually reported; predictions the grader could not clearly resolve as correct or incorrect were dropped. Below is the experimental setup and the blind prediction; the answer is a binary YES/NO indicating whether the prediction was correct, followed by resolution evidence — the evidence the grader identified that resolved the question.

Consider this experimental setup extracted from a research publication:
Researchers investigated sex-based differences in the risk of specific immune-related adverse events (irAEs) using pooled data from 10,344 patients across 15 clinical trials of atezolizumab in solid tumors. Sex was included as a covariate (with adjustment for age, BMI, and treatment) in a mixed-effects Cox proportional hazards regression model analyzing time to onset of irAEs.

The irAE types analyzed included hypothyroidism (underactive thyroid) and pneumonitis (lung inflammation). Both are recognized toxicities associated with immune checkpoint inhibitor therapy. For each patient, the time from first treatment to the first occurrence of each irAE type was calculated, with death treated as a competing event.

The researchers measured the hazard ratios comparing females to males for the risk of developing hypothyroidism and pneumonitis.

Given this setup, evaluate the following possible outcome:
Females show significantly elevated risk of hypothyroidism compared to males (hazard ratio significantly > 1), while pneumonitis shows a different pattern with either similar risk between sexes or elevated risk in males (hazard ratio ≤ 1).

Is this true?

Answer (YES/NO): YES